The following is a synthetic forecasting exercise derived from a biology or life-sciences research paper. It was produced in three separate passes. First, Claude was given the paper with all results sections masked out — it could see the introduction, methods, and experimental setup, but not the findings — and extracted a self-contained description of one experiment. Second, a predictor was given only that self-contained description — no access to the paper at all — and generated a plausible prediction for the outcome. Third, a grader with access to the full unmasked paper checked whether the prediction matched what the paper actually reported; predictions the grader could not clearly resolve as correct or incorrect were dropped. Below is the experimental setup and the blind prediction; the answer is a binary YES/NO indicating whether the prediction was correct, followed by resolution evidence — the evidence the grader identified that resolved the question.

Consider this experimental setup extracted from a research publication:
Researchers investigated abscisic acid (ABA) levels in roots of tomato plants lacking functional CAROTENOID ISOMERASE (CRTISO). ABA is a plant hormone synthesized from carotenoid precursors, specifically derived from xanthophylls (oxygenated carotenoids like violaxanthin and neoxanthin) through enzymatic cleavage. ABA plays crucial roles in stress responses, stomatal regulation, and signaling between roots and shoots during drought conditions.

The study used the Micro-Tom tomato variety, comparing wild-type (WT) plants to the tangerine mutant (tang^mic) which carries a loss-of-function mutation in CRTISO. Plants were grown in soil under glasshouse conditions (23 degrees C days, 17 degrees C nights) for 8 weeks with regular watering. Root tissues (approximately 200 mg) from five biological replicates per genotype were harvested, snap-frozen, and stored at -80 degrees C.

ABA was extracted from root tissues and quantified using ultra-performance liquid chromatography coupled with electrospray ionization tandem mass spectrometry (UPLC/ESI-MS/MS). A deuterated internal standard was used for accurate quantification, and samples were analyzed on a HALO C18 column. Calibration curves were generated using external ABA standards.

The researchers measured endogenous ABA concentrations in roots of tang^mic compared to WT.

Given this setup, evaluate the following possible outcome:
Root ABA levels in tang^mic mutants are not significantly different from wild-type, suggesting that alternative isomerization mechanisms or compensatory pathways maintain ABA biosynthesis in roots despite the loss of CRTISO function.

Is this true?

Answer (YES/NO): NO